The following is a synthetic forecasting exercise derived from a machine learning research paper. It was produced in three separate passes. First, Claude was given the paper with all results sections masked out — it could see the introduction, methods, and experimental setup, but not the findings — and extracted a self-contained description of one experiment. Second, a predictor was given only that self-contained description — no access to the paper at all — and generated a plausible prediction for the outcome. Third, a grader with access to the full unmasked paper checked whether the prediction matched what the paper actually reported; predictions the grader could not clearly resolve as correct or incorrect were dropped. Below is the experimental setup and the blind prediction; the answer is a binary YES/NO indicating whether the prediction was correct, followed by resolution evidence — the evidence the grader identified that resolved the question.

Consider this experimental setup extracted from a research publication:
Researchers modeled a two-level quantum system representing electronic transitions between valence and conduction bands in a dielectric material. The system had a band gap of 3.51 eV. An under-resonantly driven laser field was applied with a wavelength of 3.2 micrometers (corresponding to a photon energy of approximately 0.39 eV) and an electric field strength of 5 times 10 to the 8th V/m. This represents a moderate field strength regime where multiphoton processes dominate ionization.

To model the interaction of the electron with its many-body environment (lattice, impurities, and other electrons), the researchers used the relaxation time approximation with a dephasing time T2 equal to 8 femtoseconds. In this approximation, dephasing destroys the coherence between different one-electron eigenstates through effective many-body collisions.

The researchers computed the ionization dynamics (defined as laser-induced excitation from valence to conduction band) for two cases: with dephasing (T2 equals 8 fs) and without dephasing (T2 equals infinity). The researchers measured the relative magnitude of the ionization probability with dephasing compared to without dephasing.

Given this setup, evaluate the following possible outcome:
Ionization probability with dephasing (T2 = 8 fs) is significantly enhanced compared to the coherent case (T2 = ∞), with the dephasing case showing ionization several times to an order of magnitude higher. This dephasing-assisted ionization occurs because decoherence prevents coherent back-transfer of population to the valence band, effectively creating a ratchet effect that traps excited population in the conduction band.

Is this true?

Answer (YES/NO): NO